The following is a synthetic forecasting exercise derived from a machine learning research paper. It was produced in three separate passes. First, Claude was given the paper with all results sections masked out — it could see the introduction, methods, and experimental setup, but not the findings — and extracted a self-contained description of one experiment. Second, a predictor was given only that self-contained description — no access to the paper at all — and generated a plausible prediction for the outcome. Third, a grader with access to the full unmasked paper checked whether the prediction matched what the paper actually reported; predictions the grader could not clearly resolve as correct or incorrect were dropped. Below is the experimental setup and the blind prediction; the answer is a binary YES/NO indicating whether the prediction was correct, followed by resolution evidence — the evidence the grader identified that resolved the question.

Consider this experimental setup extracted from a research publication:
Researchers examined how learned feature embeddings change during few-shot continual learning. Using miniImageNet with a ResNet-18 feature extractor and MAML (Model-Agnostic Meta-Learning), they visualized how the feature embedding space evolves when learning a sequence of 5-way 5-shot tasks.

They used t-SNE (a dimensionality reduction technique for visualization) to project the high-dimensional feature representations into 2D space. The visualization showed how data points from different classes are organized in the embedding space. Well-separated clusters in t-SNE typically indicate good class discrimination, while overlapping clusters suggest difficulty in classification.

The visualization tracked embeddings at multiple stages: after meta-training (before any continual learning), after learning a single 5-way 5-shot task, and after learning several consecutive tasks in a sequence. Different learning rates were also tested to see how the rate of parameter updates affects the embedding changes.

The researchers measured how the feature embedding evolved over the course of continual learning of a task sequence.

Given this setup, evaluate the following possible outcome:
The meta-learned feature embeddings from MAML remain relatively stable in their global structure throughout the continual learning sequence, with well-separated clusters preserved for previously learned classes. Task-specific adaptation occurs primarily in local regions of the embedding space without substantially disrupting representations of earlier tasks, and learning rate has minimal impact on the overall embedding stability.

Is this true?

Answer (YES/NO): NO